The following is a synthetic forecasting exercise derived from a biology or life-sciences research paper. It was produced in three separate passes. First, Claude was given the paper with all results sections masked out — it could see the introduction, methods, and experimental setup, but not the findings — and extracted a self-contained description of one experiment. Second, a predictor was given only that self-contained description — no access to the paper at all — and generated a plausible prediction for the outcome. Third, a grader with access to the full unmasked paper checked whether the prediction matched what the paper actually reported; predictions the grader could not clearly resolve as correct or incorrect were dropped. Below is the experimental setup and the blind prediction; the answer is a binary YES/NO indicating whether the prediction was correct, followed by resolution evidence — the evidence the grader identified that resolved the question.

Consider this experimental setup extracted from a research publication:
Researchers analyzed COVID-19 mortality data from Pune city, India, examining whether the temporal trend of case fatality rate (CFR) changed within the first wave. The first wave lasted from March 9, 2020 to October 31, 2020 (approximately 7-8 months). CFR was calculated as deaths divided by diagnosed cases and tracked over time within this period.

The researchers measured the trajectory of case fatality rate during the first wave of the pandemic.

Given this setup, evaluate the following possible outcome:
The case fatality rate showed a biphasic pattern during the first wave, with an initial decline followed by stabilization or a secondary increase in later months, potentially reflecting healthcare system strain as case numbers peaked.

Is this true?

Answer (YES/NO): NO